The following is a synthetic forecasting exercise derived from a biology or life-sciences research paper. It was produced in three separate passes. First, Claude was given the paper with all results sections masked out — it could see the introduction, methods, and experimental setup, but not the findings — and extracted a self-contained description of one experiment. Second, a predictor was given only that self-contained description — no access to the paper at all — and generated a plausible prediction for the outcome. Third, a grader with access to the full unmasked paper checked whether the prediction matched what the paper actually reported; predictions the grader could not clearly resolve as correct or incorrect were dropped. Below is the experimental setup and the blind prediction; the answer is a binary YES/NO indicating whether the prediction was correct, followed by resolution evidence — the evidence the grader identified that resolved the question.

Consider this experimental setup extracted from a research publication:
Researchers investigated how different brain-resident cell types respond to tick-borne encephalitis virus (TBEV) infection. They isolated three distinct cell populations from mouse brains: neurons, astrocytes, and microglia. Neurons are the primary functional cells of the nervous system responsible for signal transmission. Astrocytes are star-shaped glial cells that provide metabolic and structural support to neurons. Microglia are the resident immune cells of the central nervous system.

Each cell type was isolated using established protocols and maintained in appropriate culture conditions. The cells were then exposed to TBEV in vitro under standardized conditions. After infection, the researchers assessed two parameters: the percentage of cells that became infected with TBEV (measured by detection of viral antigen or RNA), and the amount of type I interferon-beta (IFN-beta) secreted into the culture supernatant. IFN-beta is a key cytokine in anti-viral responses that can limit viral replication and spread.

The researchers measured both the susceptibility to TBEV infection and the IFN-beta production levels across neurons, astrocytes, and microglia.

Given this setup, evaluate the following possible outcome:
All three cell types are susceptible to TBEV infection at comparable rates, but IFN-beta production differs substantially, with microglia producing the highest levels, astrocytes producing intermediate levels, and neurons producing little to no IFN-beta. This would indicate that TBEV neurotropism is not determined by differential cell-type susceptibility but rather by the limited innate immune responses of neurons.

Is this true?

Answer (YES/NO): NO